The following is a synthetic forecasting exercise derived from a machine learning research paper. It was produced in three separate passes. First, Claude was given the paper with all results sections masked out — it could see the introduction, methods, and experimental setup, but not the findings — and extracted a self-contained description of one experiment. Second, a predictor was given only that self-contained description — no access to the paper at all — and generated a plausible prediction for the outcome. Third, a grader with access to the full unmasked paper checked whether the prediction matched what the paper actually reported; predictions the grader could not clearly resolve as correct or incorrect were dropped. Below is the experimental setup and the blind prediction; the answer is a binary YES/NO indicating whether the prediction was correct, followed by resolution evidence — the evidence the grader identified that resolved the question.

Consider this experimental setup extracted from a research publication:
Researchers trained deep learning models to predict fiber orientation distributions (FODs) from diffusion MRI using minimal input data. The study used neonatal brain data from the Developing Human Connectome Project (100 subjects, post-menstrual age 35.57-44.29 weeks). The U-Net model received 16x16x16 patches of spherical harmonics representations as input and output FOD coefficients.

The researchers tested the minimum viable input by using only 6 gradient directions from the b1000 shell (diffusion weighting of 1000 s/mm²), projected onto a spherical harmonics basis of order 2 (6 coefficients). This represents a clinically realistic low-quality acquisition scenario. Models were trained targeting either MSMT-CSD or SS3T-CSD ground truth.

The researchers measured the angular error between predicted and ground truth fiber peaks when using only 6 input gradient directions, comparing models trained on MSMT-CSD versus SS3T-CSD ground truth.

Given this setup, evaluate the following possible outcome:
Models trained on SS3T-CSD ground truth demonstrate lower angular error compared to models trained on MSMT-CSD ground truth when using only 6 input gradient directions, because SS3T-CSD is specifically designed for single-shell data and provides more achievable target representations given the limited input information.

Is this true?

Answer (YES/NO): NO